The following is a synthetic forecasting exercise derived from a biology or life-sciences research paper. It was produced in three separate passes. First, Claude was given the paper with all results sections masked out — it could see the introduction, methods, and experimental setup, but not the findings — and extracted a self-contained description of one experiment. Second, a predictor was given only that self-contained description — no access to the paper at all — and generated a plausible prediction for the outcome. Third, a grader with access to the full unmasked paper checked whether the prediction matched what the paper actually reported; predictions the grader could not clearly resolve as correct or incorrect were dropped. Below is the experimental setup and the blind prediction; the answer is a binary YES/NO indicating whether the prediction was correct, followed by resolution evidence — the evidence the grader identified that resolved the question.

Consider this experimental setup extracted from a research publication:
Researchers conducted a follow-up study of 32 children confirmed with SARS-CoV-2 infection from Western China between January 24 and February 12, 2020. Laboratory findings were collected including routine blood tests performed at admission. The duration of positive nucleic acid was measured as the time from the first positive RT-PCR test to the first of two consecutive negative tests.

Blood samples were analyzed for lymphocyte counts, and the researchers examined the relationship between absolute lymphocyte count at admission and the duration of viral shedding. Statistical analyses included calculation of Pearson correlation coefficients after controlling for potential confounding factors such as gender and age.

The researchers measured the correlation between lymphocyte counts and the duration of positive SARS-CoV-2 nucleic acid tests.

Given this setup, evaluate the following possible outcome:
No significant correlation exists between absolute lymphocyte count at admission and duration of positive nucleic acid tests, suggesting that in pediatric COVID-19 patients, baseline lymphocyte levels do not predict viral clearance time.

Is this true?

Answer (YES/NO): NO